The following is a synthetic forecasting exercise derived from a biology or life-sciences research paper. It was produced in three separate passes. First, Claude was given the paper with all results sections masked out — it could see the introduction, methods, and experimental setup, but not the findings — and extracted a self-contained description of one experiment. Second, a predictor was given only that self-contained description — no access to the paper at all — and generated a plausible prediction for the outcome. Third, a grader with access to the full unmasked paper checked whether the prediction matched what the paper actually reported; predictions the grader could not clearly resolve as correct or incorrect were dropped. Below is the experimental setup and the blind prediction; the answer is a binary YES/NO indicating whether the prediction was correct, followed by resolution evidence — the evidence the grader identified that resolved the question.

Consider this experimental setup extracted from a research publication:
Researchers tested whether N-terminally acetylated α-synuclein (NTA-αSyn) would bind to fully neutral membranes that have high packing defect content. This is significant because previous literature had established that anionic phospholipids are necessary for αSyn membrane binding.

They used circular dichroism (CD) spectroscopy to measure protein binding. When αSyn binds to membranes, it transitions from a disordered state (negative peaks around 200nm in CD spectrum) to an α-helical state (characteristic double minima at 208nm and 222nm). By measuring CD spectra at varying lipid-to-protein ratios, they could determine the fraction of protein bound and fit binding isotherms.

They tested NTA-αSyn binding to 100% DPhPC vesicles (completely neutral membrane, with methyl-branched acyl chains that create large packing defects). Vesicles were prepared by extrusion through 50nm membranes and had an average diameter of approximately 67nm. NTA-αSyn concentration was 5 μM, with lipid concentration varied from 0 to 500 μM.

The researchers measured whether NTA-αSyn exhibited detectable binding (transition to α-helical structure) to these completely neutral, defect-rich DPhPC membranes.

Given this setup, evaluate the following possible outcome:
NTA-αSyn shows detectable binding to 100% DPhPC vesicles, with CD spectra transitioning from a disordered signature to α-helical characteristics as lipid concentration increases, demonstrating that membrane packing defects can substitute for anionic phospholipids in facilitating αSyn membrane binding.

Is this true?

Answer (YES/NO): YES